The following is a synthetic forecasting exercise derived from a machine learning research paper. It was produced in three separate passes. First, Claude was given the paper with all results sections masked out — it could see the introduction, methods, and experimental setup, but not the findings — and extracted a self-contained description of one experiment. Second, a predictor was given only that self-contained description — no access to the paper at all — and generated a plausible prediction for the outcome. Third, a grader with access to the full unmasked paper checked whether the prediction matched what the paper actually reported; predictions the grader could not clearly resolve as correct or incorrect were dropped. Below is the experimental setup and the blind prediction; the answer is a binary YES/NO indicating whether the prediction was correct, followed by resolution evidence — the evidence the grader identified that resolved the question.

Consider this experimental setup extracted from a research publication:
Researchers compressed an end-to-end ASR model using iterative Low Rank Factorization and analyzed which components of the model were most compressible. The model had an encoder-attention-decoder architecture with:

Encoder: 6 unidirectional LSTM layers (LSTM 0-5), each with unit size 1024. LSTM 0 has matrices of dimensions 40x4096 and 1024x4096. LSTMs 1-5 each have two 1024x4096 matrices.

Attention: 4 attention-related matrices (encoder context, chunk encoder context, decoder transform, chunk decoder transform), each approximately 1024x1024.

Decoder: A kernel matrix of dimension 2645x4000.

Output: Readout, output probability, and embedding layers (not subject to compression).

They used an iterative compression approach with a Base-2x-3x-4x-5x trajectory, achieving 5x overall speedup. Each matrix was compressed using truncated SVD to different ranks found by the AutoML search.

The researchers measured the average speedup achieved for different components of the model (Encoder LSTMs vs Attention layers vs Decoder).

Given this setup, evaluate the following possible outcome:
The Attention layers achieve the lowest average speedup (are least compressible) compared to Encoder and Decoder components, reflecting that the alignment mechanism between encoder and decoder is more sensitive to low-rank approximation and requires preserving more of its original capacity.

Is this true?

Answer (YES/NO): NO